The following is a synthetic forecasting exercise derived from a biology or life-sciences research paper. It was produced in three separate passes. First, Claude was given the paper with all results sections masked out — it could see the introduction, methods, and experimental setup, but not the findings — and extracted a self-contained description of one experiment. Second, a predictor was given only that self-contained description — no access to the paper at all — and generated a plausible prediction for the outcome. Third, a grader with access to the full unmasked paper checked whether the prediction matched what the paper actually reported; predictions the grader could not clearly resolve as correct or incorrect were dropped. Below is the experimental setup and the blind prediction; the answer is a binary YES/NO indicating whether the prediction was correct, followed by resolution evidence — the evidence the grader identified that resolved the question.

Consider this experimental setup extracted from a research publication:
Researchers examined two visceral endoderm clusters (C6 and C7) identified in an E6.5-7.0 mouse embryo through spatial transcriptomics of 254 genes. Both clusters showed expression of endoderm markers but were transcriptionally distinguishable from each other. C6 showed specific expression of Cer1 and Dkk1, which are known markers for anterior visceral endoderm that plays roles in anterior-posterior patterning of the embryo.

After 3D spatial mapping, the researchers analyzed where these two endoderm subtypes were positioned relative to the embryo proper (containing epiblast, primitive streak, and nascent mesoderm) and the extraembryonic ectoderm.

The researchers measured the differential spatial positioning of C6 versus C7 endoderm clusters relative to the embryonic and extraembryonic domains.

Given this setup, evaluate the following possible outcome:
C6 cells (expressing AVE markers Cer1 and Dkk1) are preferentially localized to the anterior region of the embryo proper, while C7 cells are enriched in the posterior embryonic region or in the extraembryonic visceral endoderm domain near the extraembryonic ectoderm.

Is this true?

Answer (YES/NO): NO